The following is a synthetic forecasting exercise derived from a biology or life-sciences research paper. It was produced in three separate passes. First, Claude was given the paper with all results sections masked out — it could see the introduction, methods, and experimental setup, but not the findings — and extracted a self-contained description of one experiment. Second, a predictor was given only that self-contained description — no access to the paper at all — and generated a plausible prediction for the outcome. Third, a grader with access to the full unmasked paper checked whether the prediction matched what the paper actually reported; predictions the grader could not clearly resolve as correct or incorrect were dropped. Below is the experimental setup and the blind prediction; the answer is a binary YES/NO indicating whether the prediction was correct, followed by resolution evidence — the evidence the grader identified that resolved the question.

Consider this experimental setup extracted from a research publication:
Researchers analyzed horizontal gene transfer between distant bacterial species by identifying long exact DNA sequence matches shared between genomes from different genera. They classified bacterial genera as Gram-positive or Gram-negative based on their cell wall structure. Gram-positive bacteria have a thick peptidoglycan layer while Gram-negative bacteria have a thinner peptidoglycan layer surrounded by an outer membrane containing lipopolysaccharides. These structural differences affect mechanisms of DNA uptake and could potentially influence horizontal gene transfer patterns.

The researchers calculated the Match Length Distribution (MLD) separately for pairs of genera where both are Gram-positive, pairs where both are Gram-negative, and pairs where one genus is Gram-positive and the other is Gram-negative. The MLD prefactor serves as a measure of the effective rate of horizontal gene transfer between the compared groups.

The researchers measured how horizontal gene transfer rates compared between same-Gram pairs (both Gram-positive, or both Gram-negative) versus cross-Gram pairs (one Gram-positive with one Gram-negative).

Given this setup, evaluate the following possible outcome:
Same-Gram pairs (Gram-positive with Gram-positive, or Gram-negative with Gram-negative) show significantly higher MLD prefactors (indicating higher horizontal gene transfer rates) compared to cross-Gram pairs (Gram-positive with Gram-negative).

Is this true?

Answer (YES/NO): YES